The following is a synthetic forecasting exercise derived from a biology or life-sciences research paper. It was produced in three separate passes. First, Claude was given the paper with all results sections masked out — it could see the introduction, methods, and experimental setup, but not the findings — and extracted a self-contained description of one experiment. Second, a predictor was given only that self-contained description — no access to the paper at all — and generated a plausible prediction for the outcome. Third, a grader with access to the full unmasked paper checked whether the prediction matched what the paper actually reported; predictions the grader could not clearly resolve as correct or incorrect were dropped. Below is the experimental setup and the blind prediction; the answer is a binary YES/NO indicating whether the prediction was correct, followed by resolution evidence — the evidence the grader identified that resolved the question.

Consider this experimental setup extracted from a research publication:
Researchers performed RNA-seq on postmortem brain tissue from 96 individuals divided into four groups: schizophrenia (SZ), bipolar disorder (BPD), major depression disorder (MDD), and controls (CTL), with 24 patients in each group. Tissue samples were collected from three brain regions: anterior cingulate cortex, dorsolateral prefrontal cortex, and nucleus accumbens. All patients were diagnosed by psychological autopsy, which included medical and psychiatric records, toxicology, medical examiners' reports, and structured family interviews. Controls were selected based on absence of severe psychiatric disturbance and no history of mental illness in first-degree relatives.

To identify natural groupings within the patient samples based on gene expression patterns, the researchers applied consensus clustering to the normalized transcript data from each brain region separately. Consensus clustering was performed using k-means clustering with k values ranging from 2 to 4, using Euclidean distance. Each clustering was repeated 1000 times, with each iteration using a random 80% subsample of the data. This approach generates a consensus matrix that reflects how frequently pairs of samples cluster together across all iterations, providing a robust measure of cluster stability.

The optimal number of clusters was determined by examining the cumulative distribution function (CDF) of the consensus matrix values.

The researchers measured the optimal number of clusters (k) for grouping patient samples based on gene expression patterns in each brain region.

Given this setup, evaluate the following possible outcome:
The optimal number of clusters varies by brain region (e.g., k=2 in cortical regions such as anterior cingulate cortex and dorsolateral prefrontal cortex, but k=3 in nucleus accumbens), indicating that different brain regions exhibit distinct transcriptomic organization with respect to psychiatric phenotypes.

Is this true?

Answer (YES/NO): NO